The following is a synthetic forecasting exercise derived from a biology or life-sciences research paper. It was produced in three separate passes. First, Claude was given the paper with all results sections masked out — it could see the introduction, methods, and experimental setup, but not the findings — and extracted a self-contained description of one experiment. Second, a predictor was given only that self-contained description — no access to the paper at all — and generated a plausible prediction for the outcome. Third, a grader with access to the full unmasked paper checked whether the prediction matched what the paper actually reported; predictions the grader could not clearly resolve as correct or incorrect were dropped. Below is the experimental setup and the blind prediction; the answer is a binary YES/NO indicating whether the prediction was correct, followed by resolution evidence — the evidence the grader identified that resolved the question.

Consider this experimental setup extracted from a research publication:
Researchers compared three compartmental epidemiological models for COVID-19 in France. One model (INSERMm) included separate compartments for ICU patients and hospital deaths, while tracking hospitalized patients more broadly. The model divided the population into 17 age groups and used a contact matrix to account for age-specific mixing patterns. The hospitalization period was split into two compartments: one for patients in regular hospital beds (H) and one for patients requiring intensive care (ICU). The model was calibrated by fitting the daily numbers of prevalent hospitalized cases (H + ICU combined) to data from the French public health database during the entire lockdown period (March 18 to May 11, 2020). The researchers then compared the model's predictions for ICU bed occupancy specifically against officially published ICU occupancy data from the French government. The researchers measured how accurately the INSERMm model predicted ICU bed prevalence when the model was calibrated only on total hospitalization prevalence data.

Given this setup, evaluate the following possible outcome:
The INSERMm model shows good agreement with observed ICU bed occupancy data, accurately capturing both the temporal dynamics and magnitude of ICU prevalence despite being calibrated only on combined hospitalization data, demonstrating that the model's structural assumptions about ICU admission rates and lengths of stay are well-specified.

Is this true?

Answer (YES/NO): NO